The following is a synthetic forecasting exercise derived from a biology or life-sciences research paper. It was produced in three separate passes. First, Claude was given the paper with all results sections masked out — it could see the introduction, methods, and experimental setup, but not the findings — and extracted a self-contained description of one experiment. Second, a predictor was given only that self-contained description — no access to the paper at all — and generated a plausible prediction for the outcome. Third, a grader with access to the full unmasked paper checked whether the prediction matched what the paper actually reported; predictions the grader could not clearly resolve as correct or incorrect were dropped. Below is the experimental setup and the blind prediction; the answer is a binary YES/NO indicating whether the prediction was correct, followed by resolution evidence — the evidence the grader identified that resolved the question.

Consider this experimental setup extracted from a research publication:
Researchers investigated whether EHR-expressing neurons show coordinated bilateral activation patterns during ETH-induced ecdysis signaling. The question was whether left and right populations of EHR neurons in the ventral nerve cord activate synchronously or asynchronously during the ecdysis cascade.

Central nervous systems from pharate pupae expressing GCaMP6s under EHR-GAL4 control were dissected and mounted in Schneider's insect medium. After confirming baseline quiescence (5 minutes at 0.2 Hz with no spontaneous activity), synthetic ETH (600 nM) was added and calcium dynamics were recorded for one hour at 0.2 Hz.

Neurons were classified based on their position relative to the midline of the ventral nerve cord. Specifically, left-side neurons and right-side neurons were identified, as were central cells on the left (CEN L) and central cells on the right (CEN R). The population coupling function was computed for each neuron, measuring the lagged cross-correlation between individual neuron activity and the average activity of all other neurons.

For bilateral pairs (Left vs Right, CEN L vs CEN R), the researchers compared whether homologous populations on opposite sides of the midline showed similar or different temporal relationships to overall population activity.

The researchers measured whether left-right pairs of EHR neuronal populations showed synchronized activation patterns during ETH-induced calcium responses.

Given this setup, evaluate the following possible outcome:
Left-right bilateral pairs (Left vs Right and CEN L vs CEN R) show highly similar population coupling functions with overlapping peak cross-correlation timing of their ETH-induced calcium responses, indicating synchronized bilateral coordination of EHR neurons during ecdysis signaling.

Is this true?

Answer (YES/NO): YES